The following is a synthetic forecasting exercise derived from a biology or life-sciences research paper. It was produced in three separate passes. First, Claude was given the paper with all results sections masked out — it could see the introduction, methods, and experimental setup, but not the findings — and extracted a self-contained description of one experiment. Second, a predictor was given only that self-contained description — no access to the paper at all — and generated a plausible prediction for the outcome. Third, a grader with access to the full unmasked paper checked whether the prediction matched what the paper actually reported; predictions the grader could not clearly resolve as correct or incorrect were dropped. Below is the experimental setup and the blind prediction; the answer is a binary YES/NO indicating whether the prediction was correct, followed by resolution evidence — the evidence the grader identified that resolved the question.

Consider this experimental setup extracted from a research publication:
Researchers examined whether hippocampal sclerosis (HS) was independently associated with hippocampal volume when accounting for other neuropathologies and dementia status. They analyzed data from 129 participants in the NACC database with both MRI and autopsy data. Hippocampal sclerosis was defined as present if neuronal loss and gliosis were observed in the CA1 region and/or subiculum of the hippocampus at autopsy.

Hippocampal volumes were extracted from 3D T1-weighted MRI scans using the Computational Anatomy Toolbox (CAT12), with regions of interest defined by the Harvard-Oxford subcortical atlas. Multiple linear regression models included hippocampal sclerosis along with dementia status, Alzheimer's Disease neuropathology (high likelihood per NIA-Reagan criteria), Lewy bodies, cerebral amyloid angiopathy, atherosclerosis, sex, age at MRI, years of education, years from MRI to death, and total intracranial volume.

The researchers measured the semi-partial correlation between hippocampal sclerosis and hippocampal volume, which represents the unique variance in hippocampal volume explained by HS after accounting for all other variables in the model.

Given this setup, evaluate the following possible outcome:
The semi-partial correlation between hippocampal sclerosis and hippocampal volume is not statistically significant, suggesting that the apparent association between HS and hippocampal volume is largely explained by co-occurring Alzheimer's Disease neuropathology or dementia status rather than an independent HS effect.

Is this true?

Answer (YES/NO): NO